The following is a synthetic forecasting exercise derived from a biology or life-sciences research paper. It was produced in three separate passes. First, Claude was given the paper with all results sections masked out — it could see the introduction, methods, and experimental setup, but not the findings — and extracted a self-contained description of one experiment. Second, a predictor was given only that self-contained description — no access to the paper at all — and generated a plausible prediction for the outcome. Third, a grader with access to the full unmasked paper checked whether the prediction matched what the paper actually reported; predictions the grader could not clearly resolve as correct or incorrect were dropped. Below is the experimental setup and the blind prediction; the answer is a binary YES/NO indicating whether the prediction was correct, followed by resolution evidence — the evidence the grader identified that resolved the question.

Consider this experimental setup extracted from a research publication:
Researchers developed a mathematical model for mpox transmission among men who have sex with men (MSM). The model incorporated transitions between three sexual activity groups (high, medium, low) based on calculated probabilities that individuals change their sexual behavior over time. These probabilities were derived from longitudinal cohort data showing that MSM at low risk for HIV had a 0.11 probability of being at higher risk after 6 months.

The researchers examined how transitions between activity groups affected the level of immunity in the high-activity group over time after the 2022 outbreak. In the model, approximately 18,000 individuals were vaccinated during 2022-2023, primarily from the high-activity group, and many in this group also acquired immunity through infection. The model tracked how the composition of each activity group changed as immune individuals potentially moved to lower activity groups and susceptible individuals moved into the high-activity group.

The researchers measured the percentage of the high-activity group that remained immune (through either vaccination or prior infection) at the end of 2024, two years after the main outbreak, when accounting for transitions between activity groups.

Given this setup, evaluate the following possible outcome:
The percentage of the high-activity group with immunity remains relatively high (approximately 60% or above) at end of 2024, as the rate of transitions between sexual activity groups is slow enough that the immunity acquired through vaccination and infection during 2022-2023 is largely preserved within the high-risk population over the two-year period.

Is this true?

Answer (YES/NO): NO